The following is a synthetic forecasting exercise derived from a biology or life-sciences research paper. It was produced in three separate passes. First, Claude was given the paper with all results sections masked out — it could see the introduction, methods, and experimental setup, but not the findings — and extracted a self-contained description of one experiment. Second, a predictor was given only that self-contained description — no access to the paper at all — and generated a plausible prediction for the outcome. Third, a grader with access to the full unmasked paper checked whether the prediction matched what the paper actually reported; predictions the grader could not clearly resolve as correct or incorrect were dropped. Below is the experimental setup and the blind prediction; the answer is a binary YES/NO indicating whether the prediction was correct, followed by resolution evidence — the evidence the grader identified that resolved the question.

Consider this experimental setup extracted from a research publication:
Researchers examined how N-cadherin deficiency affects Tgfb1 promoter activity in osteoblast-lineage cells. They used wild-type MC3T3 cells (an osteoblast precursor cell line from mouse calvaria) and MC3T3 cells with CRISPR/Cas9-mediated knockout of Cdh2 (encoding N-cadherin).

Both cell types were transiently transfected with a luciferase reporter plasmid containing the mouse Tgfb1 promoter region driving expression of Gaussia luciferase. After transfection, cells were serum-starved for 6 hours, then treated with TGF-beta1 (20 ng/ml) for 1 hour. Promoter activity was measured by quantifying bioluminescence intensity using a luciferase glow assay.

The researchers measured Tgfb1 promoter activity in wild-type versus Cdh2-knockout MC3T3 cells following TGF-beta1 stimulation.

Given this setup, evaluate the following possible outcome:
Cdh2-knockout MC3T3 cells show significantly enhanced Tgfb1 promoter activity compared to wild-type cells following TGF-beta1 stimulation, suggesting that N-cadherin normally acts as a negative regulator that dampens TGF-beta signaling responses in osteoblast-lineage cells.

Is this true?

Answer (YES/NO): YES